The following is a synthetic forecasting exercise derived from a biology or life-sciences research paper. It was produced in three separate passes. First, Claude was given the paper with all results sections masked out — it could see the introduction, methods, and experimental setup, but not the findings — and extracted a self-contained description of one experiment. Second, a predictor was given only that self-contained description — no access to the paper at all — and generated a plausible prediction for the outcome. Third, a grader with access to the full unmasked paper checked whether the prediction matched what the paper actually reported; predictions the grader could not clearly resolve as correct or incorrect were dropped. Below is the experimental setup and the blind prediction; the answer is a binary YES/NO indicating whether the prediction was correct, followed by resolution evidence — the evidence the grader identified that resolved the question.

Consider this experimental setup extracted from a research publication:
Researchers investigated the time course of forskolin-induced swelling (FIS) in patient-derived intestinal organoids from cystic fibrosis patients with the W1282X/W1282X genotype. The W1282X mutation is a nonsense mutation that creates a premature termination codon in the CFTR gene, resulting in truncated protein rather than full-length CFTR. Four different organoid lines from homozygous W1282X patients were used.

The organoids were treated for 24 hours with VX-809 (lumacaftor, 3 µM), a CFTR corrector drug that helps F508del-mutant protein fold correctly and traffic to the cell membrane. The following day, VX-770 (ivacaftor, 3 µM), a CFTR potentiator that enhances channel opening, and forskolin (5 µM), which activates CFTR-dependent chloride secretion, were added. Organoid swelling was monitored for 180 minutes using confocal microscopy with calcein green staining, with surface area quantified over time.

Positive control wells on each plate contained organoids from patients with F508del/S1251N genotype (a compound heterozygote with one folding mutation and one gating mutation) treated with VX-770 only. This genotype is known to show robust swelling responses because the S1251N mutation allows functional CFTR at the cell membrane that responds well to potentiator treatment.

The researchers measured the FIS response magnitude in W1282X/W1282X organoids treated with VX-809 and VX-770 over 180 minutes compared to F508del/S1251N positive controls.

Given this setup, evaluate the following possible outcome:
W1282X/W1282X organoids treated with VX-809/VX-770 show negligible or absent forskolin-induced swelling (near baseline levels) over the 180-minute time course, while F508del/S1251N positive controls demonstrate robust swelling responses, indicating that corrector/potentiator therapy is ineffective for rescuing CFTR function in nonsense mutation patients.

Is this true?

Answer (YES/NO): NO